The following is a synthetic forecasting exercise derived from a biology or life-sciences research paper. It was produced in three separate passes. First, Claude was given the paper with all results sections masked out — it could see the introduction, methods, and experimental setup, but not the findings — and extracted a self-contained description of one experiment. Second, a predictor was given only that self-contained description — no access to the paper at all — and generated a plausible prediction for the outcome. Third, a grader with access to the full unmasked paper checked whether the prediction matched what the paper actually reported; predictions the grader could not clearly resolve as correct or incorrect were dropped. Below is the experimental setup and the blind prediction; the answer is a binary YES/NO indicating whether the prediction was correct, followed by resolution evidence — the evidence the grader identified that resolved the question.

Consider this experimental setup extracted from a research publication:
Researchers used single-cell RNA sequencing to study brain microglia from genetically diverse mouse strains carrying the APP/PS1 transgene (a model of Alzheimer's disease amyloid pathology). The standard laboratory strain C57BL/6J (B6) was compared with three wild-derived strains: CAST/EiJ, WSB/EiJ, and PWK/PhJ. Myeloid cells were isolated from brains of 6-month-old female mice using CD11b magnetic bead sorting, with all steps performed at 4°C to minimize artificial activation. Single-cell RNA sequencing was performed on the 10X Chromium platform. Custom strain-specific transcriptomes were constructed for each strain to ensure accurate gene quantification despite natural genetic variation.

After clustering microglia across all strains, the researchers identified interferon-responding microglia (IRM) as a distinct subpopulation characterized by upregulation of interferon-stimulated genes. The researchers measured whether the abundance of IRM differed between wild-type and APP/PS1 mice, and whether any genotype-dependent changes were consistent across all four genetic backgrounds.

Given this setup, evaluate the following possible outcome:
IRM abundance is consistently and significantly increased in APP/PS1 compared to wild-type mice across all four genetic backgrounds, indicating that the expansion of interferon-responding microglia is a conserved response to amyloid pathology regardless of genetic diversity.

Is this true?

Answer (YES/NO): NO